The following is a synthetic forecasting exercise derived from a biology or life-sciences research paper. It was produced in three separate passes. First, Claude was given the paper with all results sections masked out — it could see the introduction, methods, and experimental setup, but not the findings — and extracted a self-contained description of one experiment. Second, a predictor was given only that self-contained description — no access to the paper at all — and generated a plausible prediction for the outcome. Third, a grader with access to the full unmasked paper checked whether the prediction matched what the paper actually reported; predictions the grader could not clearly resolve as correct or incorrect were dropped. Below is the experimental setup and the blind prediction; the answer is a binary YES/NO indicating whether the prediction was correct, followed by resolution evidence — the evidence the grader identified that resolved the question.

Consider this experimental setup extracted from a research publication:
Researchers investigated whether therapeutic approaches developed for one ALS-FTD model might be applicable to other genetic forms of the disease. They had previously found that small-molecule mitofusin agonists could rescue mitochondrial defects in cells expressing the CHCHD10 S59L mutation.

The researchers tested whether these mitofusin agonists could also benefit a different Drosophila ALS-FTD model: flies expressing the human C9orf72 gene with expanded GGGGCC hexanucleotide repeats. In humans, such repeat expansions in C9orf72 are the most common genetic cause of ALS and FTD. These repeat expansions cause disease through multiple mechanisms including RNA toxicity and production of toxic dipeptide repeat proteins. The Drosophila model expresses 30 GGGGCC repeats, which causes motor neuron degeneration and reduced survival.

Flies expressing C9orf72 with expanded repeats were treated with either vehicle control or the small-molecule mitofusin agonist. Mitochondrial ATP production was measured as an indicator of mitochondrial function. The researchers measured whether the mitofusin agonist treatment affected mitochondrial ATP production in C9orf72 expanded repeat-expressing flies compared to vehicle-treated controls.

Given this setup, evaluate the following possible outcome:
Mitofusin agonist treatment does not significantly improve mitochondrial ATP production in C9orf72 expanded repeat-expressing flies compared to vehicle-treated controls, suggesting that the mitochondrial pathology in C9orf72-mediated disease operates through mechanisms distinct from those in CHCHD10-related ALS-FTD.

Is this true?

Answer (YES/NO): NO